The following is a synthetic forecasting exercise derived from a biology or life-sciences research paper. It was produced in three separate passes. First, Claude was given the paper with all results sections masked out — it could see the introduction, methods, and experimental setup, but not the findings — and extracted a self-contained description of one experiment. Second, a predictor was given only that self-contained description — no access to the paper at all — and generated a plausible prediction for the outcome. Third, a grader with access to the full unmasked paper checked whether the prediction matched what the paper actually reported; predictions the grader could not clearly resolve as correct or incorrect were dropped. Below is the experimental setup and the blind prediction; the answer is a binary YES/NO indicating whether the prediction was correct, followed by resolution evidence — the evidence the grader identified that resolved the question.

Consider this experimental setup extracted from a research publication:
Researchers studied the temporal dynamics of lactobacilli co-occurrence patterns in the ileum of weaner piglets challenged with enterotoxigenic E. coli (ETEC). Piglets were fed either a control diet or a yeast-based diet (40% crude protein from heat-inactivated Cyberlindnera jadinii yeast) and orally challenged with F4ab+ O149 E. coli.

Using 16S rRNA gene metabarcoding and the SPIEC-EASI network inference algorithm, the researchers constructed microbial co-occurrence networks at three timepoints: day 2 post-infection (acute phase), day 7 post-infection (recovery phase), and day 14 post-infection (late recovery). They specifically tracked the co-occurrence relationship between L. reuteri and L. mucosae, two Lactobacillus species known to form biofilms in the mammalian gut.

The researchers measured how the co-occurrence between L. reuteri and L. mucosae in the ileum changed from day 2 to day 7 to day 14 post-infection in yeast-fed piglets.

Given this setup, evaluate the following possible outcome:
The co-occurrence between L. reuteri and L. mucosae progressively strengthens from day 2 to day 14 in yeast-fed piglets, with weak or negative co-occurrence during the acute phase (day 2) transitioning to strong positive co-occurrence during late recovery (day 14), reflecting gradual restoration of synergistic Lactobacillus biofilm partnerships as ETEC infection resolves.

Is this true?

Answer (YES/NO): NO